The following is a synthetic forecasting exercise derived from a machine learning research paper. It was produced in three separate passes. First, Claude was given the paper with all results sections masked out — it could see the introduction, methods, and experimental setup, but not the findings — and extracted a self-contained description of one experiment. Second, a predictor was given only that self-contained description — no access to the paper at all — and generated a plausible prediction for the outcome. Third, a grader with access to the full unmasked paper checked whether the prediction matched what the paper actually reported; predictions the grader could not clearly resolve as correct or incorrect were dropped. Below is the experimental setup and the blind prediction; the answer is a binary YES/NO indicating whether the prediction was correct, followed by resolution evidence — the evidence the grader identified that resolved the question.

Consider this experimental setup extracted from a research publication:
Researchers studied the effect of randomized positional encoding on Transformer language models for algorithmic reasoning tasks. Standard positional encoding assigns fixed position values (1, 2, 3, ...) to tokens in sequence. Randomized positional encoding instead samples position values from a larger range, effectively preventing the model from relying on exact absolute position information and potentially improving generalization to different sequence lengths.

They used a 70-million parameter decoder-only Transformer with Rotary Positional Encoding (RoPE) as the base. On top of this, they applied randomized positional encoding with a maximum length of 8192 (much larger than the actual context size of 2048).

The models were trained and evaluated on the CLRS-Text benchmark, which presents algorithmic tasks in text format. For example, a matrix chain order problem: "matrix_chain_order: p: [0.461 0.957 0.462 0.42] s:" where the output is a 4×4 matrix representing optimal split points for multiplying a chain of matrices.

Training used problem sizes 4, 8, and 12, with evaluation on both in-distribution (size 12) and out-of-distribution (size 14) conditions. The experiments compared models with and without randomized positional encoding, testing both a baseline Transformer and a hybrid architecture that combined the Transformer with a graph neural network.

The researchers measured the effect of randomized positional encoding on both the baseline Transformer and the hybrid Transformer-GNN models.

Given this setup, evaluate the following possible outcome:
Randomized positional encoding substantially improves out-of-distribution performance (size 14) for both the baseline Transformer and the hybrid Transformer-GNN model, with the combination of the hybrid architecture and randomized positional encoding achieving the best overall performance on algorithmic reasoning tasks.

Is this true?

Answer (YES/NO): NO